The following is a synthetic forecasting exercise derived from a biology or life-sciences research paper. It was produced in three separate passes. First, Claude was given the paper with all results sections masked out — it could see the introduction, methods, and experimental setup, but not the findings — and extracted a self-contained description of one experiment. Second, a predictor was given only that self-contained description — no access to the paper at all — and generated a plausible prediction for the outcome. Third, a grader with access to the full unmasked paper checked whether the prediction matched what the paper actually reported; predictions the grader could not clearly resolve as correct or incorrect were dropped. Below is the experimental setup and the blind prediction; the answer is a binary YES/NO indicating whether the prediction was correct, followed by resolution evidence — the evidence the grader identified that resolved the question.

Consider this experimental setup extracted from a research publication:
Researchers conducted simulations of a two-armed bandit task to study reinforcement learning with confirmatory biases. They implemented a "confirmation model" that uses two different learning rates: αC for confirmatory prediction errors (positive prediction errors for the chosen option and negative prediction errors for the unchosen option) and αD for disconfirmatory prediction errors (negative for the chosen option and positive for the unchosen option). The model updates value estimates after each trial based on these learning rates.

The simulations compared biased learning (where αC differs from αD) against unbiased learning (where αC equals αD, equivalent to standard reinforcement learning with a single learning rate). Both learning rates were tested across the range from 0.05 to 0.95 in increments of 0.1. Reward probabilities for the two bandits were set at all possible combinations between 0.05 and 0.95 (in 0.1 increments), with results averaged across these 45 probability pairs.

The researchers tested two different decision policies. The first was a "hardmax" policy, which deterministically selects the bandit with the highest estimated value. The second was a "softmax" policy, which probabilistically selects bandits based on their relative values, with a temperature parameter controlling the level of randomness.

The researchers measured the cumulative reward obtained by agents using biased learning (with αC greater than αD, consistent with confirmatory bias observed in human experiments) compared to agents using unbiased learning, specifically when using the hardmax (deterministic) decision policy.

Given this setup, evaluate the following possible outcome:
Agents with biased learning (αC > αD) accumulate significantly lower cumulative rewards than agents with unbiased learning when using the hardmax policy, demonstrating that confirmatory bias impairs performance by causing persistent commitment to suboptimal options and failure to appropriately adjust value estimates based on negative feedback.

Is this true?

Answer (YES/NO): NO